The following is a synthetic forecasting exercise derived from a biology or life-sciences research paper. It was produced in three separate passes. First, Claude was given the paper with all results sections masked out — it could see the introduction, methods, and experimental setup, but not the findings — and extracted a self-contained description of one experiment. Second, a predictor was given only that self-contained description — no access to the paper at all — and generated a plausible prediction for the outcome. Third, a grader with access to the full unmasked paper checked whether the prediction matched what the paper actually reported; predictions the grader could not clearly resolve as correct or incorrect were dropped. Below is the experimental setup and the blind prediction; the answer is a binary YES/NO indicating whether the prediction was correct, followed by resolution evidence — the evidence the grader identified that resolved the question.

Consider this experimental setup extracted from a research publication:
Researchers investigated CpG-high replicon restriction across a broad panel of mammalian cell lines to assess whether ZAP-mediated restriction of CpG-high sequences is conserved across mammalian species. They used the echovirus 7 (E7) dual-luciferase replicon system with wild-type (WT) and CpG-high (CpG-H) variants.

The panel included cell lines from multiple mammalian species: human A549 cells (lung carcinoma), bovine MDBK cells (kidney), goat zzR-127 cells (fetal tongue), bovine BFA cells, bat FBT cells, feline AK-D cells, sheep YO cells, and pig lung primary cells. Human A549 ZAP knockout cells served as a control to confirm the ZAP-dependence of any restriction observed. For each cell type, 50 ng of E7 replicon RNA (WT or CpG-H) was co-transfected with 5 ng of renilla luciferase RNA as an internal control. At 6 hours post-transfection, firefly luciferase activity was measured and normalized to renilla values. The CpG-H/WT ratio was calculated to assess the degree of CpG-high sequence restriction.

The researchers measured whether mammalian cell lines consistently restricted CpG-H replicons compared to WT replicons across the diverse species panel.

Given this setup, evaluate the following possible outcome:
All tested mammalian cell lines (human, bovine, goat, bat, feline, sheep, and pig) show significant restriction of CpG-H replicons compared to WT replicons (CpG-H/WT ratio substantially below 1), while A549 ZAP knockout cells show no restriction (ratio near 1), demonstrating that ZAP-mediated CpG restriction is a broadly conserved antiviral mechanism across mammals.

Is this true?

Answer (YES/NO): YES